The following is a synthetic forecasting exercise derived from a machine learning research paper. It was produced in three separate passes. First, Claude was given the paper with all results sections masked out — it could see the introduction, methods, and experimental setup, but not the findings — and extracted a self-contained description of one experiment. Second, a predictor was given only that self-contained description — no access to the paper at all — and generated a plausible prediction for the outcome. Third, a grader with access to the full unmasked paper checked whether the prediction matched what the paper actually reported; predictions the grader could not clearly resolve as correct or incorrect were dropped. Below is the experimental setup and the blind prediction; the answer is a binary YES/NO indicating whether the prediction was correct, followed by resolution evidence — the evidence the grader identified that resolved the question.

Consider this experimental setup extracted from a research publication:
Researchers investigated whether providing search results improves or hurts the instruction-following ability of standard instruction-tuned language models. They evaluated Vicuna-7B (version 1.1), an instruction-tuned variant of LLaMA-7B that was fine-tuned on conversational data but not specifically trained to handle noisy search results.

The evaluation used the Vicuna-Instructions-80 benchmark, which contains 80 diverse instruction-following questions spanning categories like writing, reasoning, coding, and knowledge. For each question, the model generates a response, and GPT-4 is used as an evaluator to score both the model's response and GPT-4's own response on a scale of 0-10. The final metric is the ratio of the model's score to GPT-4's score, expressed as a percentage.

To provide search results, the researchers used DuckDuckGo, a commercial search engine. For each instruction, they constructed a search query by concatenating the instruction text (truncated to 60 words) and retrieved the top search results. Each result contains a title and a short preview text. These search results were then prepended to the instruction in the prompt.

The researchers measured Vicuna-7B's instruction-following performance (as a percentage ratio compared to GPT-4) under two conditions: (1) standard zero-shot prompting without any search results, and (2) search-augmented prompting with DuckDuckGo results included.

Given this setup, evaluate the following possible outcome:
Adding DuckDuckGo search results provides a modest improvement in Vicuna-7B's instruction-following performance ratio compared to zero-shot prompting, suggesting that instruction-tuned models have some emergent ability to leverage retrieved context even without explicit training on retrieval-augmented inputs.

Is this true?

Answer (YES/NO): NO